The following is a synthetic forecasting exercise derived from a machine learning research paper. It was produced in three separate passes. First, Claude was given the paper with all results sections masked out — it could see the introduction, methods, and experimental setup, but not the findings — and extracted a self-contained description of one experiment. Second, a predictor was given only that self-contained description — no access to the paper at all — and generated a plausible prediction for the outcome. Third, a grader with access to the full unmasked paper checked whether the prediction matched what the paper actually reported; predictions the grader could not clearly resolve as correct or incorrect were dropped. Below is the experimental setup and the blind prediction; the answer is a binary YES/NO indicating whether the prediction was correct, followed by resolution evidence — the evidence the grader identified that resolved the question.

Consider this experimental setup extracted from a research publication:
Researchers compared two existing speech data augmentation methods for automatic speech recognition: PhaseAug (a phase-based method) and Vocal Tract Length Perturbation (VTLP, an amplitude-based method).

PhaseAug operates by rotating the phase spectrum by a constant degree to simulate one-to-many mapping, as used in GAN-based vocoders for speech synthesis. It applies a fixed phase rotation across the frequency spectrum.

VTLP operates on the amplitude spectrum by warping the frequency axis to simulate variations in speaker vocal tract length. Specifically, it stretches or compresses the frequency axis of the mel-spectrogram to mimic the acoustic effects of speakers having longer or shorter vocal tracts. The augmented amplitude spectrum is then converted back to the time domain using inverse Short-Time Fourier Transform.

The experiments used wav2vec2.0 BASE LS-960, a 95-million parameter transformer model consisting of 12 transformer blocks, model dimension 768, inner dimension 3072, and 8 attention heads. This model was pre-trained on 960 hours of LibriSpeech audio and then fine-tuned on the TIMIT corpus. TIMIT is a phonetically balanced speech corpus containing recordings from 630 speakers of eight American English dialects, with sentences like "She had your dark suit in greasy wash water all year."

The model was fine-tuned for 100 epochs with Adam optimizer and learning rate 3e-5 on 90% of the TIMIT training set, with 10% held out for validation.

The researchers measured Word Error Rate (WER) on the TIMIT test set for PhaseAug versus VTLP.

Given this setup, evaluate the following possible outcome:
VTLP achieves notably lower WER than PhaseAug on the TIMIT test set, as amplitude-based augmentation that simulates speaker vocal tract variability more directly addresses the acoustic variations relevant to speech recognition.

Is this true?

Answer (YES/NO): YES